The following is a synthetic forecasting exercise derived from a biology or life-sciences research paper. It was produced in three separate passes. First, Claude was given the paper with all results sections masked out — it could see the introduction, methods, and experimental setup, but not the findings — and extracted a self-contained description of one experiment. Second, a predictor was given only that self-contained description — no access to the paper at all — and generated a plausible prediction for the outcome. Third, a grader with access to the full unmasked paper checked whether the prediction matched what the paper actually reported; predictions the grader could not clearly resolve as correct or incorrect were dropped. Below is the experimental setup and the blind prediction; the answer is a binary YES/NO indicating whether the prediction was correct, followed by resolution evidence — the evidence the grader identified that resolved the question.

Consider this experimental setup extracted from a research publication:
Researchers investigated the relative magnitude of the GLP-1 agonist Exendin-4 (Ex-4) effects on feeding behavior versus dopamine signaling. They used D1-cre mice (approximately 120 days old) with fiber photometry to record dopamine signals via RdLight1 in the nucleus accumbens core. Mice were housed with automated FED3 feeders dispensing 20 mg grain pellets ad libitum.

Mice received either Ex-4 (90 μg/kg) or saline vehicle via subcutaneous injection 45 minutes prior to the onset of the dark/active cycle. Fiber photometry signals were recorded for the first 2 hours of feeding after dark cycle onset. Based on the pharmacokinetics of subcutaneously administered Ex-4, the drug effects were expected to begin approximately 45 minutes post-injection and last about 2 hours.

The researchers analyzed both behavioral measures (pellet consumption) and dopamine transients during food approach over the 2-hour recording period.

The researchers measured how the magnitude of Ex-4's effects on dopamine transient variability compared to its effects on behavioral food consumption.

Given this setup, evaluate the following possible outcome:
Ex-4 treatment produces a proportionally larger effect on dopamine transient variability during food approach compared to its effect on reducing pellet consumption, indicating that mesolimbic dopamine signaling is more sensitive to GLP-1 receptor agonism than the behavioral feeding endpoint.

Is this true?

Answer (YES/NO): NO